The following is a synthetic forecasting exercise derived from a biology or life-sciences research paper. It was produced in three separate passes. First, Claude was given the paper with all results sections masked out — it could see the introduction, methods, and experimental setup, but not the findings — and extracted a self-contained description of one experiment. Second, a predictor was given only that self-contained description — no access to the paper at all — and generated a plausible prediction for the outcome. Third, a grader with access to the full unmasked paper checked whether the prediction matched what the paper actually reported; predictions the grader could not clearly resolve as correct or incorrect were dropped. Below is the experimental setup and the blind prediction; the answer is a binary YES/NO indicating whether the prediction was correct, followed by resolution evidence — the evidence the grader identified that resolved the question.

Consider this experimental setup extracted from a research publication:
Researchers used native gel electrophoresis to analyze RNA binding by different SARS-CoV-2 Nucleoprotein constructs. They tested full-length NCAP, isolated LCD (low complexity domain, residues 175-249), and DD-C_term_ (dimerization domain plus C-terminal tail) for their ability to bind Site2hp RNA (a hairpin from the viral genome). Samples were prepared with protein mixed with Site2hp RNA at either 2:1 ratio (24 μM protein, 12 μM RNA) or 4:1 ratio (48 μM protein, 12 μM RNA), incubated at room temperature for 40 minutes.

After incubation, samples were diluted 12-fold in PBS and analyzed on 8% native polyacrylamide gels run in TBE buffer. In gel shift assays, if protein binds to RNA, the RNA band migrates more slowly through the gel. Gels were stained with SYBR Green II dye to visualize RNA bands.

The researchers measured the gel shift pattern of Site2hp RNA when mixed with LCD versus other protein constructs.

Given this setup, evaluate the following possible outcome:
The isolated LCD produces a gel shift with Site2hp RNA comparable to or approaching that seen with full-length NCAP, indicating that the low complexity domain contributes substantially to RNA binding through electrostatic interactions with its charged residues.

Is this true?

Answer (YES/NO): NO